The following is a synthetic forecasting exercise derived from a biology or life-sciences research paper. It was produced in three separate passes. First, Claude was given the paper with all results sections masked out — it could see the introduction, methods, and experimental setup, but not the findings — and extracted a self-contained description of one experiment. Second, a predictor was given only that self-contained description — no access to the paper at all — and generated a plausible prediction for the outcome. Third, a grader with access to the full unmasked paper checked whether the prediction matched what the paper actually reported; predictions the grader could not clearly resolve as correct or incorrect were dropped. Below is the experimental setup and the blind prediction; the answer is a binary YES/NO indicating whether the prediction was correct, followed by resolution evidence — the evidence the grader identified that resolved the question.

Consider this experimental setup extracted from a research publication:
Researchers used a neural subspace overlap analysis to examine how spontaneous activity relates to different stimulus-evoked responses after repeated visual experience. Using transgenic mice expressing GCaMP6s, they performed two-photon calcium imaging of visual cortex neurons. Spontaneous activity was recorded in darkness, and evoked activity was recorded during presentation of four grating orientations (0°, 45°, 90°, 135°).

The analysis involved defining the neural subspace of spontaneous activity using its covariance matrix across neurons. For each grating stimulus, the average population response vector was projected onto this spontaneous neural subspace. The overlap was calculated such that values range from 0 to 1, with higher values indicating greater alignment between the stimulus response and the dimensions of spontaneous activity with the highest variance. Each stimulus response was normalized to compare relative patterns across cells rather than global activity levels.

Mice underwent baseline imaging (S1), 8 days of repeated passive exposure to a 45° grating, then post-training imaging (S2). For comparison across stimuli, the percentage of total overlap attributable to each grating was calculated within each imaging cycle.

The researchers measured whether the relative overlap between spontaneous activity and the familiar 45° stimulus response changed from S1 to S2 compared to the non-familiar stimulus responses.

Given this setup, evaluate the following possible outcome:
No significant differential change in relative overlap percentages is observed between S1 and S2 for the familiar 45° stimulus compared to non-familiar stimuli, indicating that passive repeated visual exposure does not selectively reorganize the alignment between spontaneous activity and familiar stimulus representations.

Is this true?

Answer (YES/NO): NO